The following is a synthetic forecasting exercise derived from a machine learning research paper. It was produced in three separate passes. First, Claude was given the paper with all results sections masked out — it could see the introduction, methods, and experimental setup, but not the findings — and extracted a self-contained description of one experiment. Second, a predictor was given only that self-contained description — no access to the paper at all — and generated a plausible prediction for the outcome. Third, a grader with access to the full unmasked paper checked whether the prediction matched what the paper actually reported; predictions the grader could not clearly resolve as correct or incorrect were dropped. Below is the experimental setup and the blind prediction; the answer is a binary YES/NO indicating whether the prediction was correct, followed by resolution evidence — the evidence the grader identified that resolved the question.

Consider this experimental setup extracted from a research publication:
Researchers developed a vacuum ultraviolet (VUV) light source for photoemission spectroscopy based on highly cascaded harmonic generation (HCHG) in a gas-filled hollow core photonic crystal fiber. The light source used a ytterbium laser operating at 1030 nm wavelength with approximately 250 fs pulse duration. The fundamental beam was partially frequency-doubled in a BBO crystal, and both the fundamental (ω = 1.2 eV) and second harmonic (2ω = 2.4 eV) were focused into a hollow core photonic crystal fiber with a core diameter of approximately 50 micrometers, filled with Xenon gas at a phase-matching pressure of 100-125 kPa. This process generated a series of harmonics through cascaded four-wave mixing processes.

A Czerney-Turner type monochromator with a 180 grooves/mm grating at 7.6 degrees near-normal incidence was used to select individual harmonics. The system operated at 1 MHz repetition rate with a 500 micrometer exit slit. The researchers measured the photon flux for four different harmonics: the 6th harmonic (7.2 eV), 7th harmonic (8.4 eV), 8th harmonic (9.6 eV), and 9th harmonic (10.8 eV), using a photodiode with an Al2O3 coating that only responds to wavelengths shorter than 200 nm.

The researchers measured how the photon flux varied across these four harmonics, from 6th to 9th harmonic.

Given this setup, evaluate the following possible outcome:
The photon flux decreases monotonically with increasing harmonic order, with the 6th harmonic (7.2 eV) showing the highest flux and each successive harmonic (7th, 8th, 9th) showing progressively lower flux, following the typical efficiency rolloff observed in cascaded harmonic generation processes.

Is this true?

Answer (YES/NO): YES